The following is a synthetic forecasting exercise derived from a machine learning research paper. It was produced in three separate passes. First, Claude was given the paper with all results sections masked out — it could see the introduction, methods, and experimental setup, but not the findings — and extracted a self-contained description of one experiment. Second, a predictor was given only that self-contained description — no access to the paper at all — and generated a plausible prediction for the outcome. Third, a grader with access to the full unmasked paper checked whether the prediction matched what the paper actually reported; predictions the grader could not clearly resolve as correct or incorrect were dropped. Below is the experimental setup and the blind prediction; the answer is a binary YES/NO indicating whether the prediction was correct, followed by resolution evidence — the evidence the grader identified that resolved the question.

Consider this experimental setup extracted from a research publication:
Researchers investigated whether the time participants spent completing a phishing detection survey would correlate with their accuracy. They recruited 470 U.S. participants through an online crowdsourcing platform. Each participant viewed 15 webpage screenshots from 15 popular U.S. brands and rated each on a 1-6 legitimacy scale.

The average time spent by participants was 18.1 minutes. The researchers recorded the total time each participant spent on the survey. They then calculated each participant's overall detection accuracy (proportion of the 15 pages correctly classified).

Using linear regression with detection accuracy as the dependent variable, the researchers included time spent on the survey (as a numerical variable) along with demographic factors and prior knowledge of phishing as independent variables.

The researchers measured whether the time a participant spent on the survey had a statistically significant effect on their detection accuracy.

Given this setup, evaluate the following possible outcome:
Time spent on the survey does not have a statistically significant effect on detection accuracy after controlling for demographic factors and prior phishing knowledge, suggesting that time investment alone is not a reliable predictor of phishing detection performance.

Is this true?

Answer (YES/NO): YES